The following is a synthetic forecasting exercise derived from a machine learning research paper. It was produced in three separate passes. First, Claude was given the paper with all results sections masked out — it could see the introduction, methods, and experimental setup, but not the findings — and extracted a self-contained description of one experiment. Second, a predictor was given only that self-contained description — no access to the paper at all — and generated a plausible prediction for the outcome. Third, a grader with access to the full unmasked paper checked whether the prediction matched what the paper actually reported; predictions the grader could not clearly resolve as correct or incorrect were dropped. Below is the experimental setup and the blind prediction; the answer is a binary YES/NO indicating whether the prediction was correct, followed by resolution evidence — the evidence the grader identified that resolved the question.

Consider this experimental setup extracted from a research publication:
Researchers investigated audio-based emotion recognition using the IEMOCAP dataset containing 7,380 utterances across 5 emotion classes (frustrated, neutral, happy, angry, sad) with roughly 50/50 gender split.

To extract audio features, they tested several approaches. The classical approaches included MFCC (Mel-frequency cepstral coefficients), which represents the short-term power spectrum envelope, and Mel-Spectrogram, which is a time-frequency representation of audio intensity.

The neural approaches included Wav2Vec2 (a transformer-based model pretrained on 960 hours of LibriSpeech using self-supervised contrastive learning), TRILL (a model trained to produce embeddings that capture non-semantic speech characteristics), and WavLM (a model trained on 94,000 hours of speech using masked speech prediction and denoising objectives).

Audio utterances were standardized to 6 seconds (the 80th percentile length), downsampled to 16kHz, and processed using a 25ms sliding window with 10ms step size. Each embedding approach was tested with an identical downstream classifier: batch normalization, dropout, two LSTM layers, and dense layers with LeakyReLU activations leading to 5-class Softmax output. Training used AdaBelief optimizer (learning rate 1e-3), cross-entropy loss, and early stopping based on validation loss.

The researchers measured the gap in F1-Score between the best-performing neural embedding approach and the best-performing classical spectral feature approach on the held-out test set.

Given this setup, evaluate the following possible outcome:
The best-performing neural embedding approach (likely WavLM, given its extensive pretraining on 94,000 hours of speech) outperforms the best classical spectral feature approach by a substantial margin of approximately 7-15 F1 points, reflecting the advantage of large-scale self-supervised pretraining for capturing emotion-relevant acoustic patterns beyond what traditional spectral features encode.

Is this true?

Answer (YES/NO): NO